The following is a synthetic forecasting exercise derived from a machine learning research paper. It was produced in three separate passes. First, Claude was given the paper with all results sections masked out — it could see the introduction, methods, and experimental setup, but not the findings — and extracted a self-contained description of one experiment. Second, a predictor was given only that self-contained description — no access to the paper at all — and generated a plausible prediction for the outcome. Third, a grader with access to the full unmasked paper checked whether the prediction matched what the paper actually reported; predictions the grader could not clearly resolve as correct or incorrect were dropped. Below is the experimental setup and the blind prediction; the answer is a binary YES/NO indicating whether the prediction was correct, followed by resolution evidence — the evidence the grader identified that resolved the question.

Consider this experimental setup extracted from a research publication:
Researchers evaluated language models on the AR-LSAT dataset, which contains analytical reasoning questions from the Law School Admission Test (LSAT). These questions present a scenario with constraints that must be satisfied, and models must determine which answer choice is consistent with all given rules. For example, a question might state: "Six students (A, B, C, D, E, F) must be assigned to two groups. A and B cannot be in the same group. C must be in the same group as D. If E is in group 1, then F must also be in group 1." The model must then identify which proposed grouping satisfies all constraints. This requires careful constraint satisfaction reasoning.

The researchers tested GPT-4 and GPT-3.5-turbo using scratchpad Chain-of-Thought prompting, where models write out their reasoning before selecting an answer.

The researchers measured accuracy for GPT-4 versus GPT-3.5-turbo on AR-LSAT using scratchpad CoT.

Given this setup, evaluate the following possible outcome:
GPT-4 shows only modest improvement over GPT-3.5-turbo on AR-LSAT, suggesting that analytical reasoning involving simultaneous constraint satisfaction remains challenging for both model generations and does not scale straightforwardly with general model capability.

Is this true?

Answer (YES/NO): YES